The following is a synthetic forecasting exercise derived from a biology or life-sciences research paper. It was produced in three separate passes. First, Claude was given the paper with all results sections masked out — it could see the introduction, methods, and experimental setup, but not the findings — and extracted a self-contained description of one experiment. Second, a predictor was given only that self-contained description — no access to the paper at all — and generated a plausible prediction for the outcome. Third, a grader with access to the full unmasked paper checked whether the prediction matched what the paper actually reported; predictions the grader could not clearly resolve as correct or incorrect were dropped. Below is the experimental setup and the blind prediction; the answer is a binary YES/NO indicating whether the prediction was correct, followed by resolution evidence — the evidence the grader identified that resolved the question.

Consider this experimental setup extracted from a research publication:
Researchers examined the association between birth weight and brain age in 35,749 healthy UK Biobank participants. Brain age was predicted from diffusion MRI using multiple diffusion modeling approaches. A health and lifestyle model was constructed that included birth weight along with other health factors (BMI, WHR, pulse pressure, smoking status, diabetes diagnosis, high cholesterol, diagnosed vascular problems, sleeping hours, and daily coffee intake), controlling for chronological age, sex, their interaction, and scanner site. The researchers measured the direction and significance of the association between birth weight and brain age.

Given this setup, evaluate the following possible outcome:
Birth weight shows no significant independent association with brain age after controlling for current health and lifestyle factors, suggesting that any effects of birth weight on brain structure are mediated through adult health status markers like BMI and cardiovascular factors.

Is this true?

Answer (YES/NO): NO